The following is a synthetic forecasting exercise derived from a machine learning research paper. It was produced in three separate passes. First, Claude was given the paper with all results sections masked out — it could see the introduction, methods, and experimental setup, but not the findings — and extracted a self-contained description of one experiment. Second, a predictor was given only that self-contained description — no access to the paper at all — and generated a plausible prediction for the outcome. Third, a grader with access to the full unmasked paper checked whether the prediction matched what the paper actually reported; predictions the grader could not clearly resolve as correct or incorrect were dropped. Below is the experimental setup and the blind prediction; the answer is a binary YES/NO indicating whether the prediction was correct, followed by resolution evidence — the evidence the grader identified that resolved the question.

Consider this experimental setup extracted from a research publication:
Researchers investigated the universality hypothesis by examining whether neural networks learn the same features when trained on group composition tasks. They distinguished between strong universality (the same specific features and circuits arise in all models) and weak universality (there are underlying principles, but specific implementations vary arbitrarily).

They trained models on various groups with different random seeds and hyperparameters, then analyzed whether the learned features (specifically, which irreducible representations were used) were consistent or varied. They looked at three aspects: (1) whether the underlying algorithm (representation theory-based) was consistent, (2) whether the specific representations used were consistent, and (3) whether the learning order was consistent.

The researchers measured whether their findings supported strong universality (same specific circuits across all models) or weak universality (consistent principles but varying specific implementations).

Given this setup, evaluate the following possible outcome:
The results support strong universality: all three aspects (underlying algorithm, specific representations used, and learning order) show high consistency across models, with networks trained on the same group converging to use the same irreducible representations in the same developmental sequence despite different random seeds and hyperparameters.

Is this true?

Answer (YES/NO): NO